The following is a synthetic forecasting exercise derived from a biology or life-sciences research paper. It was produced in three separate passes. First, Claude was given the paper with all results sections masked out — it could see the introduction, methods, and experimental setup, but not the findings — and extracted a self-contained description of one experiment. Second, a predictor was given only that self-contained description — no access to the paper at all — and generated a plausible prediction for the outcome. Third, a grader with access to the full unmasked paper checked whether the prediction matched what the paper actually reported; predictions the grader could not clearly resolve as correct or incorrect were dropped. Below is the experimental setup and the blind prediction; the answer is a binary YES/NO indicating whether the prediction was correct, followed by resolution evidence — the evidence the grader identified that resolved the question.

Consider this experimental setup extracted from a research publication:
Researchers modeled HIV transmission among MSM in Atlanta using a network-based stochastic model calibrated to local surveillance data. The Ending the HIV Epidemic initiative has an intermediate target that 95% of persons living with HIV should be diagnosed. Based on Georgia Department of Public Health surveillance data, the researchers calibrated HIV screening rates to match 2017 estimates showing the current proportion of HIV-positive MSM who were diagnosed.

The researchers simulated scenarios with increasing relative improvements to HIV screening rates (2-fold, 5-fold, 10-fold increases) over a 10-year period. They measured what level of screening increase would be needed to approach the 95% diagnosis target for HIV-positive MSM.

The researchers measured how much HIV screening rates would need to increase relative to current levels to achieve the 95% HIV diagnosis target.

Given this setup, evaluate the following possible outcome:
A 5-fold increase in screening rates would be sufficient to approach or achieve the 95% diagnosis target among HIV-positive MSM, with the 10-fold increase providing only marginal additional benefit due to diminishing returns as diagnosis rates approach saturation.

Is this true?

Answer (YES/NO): YES